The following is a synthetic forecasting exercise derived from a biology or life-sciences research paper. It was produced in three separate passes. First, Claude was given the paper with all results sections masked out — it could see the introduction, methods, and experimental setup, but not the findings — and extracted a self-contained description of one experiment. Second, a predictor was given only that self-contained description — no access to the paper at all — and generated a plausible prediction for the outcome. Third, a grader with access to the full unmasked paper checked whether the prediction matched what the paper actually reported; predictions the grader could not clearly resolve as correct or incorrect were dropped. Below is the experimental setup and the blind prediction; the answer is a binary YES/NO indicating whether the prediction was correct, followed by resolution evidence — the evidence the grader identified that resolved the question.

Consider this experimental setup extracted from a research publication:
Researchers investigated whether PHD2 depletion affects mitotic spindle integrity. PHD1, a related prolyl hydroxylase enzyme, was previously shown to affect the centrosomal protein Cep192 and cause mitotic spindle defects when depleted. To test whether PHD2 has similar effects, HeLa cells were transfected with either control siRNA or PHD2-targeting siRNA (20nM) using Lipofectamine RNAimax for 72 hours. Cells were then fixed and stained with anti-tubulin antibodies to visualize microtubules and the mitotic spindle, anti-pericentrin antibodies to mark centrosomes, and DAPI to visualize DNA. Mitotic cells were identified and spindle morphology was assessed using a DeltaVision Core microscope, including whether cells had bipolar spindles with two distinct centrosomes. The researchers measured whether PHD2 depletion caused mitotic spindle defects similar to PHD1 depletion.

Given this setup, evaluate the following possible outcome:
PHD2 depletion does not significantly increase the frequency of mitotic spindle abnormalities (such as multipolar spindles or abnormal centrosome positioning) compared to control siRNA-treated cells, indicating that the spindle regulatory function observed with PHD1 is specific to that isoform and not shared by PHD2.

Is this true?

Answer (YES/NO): YES